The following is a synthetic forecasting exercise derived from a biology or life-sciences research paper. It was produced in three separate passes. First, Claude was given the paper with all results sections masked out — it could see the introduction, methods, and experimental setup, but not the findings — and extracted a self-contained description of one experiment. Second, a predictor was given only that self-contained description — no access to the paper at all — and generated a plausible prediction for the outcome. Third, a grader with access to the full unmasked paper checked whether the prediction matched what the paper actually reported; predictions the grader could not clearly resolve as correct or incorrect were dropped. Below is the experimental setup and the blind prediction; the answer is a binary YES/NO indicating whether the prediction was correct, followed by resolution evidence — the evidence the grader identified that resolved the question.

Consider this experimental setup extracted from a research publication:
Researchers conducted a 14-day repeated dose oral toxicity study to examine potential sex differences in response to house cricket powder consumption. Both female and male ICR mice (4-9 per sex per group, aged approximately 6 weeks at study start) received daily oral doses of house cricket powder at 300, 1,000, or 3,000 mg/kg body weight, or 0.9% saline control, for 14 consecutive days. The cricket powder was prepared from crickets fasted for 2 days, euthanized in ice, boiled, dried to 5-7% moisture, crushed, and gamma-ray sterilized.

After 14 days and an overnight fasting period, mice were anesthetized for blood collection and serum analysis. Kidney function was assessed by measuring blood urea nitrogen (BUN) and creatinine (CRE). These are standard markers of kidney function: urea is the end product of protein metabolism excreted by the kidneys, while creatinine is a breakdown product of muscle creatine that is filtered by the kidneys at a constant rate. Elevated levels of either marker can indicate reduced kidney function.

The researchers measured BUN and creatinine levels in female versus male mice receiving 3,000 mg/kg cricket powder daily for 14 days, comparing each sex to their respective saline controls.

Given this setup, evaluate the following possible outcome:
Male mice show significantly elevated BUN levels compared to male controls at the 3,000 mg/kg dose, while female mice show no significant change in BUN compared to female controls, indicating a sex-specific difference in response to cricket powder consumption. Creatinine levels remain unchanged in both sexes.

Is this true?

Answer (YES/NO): NO